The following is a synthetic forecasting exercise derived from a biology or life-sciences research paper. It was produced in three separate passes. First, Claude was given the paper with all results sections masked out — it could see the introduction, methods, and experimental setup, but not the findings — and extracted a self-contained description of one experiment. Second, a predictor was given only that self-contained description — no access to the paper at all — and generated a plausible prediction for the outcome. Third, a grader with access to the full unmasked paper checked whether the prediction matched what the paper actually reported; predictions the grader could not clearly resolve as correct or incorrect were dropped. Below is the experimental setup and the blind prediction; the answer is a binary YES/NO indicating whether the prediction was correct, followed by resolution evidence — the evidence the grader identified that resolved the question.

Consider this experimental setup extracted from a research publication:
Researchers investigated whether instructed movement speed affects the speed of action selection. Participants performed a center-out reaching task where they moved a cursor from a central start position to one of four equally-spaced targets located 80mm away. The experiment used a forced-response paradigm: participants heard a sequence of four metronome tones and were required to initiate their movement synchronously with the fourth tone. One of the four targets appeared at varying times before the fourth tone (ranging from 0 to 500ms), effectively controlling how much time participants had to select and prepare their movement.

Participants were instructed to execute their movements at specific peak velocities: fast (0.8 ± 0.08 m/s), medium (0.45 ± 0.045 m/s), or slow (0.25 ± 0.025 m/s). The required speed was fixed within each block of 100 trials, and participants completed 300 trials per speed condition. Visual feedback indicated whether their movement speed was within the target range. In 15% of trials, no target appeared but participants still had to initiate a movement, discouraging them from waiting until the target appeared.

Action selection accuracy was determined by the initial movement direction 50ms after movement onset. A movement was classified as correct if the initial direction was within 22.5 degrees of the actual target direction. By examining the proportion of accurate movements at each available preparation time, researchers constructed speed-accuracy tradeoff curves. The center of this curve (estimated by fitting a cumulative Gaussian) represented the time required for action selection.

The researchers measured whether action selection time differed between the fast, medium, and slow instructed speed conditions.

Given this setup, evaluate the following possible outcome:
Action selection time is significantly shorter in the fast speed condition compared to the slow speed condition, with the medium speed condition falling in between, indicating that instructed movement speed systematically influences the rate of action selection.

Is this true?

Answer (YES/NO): NO